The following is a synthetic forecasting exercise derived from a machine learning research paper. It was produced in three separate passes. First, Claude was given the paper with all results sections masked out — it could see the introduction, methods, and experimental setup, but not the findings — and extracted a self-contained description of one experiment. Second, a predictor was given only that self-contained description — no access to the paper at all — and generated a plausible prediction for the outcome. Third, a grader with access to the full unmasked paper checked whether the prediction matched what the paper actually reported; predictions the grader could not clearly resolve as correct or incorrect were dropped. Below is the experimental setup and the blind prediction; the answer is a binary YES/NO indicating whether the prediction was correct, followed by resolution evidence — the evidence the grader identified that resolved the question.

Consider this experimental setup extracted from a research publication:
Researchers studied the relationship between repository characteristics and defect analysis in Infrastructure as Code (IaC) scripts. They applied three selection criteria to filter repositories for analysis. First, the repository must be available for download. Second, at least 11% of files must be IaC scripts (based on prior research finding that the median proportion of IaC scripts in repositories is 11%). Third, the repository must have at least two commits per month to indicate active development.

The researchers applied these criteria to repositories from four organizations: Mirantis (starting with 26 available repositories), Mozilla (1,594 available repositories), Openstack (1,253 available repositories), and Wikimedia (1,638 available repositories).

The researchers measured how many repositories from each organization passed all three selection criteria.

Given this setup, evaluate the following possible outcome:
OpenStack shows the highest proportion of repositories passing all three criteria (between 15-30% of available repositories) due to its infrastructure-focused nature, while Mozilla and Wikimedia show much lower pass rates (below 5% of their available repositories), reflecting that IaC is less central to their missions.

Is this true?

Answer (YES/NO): NO